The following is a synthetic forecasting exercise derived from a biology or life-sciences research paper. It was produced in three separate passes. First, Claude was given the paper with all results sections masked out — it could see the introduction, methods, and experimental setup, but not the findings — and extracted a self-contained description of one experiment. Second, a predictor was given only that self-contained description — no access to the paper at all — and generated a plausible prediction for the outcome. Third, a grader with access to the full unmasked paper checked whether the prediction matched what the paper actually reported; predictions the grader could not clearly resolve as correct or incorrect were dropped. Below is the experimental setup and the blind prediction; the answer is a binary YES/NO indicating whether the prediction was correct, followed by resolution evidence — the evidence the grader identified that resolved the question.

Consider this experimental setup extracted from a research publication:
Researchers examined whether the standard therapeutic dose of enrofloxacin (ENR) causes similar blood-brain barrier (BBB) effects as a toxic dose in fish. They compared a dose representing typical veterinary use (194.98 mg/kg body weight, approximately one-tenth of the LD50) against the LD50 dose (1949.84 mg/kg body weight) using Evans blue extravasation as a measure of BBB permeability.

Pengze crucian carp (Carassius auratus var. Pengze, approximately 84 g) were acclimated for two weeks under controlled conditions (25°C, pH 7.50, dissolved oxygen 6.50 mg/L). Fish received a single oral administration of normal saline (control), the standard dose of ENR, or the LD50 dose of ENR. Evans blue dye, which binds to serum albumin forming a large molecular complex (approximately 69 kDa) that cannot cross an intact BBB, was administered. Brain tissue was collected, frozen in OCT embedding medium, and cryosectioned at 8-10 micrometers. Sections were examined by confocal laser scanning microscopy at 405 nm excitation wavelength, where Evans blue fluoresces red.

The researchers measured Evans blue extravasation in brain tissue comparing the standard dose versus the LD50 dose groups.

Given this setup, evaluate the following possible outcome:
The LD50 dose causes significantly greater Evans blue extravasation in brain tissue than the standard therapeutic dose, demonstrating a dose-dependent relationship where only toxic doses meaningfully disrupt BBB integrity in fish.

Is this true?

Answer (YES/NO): NO